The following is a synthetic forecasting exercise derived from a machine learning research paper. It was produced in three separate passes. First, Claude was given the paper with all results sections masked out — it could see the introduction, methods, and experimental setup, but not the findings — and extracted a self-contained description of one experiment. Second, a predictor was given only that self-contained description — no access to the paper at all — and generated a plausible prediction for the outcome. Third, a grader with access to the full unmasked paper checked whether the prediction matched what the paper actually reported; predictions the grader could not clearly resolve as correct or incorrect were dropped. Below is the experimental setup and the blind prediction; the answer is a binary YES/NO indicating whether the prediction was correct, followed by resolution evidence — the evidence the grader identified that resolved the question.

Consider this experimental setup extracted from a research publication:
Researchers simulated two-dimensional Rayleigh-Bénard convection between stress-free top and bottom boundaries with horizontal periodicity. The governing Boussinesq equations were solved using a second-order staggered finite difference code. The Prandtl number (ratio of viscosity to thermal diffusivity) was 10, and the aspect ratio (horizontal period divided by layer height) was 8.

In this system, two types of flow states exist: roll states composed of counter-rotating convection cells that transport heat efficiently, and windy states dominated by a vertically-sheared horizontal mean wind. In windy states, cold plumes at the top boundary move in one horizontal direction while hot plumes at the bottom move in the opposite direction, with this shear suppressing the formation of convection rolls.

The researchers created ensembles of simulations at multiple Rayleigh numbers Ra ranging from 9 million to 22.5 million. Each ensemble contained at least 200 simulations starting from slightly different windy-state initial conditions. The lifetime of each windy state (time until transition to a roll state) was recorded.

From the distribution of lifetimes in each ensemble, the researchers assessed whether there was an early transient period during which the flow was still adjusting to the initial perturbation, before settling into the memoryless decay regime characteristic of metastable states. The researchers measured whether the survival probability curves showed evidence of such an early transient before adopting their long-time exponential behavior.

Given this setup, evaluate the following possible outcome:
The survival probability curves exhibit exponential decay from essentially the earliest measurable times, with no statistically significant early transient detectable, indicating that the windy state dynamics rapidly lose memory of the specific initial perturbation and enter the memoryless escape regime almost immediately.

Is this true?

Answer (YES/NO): YES